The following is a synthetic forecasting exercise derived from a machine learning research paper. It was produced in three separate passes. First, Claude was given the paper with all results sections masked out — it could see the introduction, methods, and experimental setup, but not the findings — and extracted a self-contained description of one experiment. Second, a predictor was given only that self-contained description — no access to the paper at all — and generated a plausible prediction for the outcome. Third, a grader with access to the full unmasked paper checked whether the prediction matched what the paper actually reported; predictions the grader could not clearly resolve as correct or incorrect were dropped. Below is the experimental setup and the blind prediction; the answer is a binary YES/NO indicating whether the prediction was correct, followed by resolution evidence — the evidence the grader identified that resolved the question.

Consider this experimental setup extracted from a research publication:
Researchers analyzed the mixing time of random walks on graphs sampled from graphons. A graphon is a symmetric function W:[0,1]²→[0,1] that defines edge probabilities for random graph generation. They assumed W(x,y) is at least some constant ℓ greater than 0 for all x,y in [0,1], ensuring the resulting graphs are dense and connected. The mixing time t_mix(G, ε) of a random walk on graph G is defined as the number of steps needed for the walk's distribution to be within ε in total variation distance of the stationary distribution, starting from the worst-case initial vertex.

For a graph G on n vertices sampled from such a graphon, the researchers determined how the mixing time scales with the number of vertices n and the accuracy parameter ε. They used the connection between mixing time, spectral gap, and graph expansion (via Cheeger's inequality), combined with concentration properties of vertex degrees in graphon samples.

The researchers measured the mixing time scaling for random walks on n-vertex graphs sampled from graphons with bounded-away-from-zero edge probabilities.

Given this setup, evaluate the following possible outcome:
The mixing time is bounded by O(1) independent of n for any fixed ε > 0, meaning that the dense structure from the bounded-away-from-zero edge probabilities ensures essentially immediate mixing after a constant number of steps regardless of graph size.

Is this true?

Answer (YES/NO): NO